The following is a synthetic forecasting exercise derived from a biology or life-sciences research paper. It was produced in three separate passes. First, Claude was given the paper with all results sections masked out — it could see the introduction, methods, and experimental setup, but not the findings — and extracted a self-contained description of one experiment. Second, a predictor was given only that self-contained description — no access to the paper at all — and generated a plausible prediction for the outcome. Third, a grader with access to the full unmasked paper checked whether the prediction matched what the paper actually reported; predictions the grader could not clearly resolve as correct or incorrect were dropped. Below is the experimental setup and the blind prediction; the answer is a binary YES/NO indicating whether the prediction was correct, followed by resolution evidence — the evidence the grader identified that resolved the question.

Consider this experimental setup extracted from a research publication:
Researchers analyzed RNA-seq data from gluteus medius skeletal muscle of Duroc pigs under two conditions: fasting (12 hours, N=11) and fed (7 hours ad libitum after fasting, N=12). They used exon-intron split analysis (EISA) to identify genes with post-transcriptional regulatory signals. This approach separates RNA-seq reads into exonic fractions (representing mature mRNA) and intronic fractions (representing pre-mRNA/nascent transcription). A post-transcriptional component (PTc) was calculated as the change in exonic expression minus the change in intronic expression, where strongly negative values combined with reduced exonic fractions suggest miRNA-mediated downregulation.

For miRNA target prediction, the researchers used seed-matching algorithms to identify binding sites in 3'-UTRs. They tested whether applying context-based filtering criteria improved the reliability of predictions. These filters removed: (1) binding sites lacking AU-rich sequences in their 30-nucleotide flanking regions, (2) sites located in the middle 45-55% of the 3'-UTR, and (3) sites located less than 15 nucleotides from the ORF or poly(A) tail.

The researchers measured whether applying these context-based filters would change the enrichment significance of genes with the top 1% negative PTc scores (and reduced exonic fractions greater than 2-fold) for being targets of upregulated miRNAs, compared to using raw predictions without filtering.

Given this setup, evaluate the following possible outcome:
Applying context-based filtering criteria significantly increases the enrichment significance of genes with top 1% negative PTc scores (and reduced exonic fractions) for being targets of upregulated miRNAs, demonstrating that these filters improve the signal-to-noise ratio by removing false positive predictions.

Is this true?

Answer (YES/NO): YES